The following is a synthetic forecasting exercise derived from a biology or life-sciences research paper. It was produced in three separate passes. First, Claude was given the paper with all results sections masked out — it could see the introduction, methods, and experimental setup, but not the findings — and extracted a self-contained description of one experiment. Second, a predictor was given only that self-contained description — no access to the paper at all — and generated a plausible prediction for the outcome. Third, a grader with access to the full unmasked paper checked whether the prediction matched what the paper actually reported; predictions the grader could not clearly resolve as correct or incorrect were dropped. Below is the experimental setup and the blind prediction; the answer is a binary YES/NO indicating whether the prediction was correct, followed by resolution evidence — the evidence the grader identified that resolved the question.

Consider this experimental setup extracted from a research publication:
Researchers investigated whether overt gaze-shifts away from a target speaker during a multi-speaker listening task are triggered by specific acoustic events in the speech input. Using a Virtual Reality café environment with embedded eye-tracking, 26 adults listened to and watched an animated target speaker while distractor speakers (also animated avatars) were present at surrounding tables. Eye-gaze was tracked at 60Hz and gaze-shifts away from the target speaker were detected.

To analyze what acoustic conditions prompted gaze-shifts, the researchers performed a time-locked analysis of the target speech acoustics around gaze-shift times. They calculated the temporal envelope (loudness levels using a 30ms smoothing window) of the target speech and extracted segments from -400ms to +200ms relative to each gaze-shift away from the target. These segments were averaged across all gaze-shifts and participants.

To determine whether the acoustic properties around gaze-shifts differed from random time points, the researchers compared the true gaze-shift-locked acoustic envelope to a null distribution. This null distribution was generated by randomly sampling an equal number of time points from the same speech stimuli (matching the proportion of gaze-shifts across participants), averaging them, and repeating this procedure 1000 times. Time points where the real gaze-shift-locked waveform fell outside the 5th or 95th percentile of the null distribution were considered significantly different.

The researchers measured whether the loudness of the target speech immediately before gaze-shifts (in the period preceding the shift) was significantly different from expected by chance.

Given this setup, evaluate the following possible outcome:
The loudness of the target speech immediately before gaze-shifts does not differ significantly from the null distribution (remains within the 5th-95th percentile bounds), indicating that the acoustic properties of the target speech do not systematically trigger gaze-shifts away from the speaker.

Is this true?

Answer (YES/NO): NO